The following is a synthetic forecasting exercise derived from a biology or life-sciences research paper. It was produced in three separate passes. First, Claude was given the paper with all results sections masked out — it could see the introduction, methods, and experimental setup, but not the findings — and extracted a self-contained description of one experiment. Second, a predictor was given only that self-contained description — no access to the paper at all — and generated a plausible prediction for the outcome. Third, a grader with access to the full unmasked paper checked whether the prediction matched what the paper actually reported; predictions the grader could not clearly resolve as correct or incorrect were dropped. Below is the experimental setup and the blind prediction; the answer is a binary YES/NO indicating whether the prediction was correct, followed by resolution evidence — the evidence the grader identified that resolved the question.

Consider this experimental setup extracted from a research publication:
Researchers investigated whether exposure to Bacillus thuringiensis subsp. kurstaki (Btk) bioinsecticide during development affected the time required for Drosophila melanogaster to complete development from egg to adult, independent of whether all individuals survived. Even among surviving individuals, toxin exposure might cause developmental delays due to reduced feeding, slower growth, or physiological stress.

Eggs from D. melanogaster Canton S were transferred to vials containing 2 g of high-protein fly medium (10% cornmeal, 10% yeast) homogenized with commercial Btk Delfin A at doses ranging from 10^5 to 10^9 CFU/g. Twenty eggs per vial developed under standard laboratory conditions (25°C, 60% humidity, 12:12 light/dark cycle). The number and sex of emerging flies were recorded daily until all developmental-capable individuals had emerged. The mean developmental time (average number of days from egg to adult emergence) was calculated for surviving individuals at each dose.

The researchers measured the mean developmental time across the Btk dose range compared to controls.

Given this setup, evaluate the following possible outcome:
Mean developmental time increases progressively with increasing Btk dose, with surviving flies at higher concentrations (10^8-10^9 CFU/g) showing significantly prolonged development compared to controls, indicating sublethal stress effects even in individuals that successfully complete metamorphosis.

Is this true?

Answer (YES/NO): NO